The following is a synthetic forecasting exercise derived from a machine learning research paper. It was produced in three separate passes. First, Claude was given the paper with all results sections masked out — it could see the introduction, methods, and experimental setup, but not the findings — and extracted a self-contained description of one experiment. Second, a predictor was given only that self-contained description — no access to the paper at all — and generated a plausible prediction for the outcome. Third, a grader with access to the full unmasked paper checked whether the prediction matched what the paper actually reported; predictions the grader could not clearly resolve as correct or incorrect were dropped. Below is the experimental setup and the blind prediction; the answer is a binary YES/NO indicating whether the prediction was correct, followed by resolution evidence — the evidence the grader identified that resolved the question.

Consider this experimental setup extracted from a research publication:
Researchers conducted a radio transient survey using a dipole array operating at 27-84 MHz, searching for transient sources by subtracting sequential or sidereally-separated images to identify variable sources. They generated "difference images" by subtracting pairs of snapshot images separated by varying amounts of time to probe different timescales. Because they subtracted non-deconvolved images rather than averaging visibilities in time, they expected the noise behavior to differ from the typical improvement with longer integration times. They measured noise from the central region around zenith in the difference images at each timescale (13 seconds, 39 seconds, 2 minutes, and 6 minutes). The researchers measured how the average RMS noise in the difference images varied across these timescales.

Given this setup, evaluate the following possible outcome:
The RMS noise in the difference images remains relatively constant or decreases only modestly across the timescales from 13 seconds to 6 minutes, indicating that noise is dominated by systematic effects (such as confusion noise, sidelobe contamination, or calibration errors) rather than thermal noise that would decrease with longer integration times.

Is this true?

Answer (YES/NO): NO